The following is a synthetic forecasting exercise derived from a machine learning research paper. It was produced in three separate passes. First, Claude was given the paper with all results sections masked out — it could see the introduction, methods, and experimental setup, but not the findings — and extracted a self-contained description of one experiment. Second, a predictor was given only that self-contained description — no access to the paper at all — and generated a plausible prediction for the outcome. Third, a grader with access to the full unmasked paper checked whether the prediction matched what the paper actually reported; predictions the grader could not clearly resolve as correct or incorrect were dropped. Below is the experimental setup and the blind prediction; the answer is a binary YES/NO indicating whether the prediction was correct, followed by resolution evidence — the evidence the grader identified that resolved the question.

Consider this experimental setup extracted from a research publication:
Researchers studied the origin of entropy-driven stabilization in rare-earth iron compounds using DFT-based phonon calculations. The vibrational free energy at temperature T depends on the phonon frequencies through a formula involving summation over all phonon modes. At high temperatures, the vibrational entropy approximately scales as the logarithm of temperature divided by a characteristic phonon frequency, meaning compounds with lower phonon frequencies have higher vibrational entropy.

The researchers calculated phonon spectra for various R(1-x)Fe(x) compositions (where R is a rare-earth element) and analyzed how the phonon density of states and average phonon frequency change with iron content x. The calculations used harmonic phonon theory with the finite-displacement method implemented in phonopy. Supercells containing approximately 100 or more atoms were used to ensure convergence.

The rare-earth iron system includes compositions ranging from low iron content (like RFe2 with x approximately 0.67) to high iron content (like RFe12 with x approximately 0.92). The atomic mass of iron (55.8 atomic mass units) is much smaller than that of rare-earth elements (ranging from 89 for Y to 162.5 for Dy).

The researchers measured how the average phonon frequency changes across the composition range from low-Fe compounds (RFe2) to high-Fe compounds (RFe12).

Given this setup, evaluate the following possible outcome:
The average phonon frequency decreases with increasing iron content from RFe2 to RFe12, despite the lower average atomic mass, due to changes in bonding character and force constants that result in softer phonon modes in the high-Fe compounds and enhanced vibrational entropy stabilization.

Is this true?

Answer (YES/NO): NO